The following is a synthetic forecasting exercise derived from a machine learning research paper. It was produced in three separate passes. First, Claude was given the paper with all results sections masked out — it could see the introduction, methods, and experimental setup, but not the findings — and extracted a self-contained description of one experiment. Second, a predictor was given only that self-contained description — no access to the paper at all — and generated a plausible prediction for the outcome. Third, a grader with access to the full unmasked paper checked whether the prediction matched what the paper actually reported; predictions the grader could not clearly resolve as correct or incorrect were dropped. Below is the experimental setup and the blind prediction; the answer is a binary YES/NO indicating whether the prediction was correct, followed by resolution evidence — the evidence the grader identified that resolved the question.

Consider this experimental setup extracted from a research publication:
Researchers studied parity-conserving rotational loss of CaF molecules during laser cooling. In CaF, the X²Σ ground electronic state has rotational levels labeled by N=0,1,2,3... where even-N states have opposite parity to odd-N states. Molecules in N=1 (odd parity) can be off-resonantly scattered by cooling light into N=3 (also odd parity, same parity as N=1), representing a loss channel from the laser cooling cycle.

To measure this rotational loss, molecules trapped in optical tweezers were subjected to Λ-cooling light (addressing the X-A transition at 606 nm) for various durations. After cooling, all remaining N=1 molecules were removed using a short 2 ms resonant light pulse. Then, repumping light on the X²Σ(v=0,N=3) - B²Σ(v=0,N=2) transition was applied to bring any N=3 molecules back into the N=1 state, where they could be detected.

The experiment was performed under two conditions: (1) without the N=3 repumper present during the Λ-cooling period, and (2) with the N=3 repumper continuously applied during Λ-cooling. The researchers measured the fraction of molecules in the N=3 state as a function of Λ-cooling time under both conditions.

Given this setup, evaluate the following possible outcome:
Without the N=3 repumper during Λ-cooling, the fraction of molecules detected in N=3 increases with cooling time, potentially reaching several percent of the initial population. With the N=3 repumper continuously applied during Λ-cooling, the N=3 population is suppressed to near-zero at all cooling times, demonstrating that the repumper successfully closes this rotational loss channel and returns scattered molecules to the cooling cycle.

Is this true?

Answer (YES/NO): YES